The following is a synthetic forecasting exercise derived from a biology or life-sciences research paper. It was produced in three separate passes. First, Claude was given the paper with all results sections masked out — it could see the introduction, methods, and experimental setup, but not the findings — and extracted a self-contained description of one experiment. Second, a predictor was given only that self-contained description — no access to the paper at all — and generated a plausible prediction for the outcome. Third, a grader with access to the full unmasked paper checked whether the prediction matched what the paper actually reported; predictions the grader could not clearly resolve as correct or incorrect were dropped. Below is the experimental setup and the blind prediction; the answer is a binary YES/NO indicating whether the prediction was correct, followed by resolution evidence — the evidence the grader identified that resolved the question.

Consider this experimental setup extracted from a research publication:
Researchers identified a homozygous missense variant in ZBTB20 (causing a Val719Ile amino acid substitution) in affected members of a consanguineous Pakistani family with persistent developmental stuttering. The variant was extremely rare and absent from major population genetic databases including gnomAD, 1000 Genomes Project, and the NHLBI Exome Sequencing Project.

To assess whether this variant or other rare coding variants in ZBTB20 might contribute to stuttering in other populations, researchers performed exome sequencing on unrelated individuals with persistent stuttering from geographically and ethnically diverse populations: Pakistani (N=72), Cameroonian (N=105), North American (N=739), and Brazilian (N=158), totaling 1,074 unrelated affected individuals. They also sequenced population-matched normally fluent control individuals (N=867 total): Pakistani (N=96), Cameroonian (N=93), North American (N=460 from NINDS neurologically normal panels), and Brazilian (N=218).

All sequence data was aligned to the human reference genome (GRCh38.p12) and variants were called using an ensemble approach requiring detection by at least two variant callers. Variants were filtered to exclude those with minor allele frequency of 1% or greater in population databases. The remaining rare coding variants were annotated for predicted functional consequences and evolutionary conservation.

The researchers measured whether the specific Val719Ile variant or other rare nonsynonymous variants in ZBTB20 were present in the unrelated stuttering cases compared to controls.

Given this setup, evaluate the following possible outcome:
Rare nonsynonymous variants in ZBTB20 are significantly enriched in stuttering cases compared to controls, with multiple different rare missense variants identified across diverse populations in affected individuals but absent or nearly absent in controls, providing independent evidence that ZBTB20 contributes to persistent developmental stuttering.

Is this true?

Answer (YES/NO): NO